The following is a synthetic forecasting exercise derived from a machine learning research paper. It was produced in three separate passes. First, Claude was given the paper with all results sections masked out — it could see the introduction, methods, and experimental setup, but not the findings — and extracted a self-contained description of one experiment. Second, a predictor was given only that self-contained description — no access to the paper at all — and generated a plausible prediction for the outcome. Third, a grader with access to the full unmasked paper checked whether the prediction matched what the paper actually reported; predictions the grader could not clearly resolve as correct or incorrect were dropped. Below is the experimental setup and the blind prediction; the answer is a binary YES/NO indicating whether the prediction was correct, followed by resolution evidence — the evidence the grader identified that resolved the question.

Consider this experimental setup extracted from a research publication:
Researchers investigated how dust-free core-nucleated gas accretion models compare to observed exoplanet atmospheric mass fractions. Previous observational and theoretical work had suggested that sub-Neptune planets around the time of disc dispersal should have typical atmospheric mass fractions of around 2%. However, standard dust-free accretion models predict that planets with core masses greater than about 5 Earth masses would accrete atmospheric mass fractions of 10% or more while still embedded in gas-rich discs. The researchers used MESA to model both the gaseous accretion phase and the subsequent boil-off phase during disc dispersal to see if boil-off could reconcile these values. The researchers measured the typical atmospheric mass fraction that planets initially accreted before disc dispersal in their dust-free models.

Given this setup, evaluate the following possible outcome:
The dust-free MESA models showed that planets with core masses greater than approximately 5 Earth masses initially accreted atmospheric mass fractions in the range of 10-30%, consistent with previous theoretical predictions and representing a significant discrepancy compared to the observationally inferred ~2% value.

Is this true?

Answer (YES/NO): NO